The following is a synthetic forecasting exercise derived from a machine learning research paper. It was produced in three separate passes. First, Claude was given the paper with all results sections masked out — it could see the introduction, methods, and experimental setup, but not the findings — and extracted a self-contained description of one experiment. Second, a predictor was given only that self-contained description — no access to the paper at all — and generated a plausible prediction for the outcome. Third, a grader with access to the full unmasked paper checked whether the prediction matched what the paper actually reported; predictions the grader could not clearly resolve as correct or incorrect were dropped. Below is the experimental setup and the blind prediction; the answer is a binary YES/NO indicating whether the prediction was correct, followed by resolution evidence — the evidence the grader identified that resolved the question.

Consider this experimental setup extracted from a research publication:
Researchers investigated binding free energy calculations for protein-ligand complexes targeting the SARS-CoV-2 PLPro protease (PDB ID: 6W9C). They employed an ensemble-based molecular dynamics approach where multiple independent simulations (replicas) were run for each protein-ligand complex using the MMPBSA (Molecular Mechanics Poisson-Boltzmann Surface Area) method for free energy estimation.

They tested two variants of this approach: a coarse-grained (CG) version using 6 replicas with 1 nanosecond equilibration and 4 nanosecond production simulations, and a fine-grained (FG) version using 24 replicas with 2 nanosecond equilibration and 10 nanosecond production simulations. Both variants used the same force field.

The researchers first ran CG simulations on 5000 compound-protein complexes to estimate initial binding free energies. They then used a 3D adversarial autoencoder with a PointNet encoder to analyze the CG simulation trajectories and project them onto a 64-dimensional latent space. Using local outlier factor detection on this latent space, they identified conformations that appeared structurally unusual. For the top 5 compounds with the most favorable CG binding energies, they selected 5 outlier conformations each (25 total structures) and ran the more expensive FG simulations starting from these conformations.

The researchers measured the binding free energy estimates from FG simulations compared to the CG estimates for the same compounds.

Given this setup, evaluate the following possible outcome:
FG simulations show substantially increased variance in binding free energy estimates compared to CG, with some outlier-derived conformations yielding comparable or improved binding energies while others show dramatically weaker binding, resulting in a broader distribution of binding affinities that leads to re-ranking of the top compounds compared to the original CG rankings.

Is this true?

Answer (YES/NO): NO